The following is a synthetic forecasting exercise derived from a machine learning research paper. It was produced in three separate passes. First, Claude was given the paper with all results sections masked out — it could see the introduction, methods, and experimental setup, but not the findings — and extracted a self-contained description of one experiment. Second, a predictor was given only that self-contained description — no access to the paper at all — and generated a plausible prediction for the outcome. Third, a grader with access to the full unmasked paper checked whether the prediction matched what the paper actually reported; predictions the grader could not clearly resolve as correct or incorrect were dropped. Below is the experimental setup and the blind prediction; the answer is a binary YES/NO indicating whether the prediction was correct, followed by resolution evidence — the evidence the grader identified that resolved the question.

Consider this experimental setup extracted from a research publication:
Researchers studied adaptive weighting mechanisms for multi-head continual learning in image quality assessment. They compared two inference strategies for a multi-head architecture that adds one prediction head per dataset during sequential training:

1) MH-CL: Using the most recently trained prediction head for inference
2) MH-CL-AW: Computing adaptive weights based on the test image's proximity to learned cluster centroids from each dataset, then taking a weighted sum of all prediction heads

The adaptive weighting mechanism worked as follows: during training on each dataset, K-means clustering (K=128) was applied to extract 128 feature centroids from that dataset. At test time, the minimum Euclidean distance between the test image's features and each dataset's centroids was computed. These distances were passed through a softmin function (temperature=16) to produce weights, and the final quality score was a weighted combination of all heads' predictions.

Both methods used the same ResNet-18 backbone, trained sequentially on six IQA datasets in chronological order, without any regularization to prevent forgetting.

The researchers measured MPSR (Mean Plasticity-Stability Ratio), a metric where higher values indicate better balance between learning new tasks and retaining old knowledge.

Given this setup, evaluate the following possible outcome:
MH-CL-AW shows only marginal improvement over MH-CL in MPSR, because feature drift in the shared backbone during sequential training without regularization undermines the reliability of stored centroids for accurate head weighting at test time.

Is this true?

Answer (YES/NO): NO